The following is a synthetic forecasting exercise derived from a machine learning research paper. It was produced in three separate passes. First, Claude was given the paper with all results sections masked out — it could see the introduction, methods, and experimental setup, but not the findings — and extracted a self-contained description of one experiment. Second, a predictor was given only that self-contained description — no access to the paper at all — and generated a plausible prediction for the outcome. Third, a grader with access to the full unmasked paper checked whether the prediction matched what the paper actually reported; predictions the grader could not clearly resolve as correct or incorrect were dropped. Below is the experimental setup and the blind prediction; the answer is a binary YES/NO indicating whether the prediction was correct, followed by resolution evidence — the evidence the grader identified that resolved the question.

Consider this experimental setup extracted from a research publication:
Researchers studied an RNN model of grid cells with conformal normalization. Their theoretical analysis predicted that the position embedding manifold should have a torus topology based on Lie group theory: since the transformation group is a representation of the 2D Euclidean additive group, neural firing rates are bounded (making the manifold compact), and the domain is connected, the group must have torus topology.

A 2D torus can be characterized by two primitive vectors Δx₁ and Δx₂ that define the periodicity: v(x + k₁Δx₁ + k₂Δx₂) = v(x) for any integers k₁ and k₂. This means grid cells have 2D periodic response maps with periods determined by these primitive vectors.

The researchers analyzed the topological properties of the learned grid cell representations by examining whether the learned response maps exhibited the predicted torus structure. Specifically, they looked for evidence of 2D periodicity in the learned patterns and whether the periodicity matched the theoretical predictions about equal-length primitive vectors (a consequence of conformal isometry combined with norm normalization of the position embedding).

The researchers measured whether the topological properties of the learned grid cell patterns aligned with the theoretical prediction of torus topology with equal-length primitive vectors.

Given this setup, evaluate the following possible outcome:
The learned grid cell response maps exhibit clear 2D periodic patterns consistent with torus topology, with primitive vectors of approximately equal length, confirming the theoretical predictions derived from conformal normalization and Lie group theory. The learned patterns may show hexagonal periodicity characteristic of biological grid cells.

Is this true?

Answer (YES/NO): YES